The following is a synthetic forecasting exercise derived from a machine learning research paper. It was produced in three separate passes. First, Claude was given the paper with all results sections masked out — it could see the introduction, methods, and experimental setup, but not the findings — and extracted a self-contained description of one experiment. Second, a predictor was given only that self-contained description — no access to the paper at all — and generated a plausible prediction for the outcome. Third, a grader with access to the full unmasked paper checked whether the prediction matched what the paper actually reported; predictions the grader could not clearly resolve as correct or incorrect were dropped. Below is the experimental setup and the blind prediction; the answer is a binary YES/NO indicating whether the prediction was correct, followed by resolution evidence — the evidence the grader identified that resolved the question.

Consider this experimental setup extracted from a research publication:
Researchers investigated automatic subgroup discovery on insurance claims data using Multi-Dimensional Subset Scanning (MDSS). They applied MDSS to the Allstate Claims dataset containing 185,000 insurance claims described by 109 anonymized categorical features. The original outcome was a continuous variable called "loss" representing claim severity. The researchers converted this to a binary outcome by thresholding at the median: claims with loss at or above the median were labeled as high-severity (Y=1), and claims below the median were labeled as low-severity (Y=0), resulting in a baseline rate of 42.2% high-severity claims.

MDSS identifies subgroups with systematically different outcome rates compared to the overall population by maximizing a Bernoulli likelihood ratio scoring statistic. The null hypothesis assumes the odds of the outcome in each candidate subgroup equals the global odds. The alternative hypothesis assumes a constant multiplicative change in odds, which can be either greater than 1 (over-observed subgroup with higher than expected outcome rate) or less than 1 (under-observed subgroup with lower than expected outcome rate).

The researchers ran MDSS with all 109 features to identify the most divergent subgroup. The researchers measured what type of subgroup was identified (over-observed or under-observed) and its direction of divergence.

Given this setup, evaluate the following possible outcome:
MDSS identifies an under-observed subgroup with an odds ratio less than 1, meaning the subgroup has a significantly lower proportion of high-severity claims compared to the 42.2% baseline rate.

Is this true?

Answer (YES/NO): NO